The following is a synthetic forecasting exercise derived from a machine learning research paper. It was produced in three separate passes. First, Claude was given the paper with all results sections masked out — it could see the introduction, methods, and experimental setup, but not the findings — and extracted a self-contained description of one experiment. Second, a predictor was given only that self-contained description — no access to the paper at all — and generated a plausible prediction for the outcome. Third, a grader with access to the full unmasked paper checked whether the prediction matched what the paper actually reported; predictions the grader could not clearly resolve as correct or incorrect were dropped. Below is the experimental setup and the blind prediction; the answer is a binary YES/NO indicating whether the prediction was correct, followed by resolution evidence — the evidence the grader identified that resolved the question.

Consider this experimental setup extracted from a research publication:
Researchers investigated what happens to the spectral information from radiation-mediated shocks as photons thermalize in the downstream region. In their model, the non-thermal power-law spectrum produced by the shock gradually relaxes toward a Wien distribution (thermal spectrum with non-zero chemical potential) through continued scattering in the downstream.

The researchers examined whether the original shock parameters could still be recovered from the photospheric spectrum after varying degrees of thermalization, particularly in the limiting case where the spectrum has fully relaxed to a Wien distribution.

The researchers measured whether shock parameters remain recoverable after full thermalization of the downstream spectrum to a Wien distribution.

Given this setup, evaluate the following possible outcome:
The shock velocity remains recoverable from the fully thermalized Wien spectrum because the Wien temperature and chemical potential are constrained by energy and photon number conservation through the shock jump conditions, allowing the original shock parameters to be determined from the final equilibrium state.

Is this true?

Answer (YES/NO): NO